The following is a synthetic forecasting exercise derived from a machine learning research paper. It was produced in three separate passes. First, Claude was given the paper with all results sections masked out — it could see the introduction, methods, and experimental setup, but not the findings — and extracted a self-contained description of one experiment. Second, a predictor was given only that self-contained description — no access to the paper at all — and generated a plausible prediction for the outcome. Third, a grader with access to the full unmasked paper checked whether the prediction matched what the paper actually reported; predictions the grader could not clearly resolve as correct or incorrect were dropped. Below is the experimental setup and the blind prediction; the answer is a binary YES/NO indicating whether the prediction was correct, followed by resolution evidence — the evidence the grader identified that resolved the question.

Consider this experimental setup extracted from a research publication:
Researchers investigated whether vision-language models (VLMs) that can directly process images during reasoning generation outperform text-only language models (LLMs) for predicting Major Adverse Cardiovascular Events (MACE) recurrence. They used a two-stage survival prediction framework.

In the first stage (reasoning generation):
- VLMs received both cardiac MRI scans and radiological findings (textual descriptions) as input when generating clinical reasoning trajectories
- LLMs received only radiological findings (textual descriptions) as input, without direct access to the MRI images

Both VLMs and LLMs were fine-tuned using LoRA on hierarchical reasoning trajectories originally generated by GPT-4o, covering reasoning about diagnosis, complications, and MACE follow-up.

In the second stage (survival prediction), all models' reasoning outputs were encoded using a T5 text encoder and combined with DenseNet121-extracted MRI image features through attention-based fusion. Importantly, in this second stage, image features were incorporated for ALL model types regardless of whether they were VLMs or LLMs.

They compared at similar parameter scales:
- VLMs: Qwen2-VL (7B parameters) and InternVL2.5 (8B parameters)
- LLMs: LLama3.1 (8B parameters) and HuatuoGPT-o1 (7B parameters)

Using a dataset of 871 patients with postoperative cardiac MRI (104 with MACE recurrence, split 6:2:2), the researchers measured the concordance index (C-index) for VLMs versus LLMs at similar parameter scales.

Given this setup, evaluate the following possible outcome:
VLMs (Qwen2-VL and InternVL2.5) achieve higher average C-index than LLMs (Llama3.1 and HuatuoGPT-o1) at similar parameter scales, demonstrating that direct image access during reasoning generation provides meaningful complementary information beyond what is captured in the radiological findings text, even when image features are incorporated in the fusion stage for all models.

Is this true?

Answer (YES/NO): NO